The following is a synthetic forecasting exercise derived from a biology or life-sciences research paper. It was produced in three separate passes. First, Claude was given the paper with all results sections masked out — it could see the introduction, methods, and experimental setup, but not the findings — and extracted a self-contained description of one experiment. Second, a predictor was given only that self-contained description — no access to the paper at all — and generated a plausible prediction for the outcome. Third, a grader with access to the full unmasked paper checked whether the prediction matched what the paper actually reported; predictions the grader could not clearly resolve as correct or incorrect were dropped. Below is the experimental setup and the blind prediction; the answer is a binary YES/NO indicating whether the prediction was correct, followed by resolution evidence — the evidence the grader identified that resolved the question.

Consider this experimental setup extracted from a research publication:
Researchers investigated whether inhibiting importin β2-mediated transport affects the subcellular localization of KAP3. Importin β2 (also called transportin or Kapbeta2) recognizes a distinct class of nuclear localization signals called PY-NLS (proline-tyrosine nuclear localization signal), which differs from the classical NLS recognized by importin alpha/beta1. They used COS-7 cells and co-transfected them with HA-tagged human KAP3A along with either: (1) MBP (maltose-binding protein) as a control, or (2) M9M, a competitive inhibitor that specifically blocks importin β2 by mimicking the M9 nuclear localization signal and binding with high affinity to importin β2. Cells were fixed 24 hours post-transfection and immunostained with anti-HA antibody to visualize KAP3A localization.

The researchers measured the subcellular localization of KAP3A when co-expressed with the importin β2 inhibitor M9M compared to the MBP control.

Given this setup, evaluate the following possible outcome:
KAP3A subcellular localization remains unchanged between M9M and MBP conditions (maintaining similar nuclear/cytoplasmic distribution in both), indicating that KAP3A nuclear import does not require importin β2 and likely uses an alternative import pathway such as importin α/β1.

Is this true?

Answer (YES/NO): YES